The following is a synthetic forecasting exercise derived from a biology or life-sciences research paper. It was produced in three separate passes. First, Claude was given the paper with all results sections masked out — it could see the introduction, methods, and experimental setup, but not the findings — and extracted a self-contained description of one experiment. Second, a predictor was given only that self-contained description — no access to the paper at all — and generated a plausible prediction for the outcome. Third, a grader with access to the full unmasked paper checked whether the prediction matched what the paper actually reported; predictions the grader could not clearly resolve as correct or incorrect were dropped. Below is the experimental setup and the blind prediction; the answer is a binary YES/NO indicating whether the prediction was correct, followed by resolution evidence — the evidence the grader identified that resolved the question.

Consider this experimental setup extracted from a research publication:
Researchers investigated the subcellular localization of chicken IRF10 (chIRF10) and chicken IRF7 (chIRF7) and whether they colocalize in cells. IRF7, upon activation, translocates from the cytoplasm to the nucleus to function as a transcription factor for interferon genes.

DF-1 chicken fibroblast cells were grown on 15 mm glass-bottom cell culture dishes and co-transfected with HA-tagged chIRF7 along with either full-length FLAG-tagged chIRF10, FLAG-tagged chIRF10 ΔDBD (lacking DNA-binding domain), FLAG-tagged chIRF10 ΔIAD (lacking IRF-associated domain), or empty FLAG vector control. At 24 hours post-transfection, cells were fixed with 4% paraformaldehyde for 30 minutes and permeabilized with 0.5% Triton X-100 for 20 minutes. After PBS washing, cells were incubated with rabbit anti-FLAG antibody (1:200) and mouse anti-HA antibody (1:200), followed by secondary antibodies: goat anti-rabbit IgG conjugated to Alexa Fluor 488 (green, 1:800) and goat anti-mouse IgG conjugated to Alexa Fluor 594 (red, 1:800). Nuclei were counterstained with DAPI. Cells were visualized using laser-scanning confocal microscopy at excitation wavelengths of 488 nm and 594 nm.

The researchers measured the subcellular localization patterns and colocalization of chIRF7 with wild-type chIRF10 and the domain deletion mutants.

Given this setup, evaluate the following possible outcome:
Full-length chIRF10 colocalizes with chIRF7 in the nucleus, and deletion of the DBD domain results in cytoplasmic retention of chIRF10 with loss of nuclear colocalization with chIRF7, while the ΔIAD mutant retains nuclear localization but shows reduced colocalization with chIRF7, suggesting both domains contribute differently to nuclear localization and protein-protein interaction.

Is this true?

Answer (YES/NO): NO